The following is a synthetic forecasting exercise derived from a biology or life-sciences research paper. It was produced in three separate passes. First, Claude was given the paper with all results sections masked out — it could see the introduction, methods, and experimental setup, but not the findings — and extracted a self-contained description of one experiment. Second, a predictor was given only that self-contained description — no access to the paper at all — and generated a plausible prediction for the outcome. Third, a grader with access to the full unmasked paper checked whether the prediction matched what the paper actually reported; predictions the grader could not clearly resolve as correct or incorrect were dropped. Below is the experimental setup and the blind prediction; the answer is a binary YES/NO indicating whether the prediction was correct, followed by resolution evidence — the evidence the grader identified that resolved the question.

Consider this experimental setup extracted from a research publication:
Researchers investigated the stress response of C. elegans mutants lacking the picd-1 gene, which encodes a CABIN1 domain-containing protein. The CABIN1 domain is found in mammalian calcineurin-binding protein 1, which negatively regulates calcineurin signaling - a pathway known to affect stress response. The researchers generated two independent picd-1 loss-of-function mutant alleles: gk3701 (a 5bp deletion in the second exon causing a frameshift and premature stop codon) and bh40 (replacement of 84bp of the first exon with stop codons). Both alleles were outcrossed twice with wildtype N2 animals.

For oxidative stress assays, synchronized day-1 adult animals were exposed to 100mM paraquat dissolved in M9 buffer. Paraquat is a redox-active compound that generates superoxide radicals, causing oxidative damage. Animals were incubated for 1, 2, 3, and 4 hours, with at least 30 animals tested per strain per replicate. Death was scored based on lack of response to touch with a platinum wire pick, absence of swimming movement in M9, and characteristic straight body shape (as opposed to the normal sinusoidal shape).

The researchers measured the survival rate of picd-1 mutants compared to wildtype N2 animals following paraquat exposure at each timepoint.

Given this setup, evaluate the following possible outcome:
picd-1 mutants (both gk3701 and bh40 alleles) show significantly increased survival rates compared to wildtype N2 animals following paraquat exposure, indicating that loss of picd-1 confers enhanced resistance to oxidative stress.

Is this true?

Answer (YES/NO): NO